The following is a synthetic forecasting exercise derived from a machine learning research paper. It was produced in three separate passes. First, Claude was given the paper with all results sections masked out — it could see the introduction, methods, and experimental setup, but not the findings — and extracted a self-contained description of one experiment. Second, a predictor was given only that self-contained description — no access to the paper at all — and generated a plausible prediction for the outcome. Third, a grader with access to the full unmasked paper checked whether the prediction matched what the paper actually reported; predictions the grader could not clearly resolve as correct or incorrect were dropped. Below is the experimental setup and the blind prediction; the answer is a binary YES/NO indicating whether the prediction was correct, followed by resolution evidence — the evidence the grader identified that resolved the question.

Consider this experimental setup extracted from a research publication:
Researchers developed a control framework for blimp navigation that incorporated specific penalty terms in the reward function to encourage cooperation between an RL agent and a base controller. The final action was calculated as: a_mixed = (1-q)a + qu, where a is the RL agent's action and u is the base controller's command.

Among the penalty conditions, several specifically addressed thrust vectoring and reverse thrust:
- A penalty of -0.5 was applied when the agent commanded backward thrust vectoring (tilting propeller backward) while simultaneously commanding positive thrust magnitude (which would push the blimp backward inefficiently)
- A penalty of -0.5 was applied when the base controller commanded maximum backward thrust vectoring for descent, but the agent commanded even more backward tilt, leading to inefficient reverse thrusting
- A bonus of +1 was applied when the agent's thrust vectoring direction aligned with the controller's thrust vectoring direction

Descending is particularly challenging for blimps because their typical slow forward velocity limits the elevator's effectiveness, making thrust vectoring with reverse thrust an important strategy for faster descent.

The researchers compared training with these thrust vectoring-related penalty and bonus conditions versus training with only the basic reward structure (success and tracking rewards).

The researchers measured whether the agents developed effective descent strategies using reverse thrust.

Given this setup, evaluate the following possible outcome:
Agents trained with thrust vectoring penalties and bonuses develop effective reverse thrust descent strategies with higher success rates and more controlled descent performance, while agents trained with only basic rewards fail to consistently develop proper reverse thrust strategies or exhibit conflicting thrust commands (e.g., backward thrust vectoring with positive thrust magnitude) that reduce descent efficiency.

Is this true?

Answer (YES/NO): YES